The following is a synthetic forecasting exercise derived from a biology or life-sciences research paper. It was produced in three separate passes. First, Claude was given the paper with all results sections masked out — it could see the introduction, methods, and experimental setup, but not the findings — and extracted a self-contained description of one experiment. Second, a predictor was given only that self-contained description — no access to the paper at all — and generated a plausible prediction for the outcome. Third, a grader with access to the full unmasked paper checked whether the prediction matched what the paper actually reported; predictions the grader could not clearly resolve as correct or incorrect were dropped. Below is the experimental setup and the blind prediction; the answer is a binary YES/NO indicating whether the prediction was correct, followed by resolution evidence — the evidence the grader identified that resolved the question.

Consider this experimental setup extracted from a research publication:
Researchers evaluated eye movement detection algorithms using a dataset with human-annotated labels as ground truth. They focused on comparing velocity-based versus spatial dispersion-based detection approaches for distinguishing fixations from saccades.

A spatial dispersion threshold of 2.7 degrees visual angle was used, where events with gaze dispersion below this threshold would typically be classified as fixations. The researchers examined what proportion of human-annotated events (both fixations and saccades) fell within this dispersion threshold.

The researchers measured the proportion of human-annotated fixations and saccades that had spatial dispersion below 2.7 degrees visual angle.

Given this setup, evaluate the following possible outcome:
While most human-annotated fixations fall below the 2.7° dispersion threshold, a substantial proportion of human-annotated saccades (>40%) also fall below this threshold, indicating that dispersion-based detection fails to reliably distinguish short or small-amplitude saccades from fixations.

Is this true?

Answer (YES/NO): NO